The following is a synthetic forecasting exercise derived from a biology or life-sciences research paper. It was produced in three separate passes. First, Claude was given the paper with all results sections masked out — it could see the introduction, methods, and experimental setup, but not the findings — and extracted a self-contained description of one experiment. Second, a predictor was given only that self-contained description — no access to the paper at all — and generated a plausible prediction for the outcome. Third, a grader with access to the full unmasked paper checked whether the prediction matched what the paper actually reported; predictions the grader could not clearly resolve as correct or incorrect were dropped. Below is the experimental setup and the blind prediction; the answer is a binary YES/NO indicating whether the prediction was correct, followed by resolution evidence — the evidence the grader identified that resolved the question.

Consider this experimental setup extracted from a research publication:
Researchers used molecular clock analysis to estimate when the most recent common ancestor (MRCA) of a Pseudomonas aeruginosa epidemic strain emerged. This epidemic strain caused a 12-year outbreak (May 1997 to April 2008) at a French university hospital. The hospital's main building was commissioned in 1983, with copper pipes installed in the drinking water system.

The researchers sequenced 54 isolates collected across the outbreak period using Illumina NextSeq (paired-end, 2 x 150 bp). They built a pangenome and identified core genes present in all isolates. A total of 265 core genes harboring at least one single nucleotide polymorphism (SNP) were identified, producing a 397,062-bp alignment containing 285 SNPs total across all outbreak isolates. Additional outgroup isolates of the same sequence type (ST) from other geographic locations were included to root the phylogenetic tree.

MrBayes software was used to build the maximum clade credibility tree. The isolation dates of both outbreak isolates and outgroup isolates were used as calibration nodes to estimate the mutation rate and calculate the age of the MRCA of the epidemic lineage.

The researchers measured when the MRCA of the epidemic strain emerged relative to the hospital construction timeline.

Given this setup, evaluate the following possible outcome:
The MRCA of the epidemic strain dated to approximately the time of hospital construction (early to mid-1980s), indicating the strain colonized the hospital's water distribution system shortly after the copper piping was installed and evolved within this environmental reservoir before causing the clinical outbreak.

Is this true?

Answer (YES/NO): NO